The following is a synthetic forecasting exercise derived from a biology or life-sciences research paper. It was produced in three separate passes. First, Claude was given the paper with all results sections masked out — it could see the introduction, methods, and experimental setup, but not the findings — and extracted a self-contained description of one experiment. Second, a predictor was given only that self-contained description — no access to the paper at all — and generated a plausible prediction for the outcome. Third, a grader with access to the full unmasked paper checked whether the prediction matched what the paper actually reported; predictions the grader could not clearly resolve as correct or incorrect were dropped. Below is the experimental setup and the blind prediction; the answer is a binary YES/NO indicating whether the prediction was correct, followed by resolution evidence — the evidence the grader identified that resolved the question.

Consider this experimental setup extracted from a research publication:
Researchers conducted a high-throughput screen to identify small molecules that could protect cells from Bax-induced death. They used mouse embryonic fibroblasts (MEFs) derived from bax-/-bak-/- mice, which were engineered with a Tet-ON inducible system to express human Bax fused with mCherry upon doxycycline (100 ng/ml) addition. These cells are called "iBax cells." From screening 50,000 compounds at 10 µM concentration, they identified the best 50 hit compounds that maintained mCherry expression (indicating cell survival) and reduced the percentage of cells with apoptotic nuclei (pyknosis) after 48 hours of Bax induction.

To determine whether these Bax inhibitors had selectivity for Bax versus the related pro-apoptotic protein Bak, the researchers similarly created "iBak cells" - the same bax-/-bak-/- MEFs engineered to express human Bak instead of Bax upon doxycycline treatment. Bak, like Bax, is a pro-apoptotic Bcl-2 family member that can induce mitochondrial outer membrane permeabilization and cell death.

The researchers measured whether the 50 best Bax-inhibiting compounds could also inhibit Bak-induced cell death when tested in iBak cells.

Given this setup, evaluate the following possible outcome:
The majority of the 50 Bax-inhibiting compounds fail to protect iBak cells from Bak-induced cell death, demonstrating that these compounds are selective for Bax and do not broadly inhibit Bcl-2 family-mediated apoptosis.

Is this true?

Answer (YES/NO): YES